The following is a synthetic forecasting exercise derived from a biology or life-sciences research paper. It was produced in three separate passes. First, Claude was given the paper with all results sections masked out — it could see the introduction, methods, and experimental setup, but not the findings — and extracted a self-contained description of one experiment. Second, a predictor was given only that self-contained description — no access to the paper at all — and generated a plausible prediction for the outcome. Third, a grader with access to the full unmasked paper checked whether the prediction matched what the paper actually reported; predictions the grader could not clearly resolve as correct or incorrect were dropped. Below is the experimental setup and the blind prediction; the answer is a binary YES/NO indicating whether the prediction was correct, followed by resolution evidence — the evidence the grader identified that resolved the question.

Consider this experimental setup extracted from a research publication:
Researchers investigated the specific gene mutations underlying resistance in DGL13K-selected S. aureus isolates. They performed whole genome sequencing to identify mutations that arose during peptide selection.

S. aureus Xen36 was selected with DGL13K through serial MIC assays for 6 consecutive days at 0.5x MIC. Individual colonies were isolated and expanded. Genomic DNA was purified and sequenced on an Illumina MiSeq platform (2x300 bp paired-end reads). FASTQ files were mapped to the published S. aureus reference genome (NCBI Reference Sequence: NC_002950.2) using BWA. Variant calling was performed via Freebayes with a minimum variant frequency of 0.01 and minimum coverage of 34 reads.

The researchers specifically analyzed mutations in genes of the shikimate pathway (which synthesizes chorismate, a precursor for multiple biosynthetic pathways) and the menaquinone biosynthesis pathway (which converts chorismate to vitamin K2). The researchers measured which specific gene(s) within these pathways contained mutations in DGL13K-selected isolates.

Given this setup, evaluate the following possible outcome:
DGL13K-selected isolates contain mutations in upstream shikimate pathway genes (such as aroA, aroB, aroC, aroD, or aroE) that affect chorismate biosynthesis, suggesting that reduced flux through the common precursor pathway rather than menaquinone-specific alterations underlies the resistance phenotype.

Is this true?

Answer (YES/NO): YES